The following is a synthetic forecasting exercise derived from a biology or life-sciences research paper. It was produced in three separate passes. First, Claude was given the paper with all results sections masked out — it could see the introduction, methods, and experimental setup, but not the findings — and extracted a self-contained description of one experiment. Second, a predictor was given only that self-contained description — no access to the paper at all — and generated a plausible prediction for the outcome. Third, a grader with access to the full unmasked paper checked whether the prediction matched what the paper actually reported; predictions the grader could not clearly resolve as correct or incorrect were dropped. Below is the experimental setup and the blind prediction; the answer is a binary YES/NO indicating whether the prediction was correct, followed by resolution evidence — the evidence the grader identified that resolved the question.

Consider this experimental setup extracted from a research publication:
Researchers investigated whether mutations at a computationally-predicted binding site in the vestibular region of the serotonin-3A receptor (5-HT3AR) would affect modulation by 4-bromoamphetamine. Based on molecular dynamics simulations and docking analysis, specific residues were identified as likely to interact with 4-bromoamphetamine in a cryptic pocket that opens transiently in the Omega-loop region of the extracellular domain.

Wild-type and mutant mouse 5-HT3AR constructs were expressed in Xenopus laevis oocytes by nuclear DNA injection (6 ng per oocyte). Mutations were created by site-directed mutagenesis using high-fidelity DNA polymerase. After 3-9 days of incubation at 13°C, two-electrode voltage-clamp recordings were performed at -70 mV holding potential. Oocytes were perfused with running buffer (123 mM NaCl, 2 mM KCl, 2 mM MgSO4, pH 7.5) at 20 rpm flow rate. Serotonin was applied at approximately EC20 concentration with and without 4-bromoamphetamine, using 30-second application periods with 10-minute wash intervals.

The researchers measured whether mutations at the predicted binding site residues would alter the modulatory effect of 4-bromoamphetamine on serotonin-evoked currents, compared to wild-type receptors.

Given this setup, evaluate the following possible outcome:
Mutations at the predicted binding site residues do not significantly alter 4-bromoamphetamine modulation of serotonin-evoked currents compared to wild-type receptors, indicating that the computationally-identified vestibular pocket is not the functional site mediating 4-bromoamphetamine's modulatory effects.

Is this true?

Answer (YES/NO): NO